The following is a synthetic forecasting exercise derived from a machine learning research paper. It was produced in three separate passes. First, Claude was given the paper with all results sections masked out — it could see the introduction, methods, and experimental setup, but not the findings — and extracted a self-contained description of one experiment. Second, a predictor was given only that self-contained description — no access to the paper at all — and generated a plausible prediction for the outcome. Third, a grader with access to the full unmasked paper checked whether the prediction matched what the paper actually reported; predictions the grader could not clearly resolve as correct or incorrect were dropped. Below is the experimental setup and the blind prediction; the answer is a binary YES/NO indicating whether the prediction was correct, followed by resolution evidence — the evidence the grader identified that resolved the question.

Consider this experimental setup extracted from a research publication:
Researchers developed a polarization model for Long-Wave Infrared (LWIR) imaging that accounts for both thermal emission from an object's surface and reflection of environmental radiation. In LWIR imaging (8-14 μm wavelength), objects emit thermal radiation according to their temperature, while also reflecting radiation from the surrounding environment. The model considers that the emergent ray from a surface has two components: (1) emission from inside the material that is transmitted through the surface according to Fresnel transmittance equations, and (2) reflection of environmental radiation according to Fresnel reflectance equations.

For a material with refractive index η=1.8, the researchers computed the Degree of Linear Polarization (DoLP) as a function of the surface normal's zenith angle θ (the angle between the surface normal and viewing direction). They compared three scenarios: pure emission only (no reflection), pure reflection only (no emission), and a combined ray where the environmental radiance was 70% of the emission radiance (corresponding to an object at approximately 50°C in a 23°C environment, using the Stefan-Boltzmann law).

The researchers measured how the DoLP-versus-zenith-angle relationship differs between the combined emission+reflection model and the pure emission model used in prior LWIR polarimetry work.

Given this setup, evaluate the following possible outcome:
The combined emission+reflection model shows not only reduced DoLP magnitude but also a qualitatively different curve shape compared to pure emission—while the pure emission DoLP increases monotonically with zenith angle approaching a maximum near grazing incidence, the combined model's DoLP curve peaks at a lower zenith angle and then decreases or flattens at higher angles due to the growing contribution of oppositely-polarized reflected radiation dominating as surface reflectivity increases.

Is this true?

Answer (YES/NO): YES